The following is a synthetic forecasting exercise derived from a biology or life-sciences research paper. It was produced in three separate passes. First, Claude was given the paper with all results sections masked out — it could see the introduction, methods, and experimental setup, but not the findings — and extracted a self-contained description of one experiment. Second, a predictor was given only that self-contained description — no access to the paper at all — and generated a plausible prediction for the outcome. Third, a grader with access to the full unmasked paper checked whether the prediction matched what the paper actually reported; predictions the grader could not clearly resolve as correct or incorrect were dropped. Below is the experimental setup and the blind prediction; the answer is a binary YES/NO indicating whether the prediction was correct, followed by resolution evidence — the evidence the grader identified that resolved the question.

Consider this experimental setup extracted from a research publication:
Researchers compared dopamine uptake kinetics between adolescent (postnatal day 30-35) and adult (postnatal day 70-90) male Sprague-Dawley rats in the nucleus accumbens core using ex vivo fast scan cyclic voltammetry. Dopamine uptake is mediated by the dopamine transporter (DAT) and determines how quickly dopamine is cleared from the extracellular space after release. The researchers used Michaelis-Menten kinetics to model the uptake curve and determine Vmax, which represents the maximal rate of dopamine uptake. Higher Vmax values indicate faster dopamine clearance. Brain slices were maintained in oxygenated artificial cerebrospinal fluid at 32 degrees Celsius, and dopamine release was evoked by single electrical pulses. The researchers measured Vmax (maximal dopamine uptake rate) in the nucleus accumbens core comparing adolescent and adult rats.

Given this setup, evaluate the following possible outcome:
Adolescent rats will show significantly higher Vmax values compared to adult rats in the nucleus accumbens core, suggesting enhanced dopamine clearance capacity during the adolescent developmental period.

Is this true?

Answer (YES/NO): NO